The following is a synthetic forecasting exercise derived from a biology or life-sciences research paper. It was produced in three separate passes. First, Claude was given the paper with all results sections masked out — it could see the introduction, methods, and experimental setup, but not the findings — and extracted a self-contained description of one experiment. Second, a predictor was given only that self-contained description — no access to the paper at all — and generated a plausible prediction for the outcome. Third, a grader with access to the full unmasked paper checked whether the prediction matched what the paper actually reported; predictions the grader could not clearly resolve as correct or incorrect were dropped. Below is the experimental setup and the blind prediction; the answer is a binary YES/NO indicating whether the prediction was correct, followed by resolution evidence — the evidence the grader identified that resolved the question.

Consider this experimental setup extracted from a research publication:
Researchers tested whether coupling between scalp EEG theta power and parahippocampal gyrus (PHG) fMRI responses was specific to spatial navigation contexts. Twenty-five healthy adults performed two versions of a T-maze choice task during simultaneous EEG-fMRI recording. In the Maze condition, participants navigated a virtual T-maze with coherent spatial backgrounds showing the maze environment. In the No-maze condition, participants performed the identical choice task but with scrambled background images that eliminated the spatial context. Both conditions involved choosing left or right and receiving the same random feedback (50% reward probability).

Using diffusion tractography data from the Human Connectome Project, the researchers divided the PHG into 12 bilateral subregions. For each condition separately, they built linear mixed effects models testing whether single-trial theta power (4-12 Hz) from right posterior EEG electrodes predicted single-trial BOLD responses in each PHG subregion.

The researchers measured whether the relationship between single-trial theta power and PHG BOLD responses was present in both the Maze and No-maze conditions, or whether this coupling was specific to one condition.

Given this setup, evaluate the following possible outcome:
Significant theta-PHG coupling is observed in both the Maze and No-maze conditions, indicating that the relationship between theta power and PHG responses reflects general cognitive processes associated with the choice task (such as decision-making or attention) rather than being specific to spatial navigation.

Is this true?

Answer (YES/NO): NO